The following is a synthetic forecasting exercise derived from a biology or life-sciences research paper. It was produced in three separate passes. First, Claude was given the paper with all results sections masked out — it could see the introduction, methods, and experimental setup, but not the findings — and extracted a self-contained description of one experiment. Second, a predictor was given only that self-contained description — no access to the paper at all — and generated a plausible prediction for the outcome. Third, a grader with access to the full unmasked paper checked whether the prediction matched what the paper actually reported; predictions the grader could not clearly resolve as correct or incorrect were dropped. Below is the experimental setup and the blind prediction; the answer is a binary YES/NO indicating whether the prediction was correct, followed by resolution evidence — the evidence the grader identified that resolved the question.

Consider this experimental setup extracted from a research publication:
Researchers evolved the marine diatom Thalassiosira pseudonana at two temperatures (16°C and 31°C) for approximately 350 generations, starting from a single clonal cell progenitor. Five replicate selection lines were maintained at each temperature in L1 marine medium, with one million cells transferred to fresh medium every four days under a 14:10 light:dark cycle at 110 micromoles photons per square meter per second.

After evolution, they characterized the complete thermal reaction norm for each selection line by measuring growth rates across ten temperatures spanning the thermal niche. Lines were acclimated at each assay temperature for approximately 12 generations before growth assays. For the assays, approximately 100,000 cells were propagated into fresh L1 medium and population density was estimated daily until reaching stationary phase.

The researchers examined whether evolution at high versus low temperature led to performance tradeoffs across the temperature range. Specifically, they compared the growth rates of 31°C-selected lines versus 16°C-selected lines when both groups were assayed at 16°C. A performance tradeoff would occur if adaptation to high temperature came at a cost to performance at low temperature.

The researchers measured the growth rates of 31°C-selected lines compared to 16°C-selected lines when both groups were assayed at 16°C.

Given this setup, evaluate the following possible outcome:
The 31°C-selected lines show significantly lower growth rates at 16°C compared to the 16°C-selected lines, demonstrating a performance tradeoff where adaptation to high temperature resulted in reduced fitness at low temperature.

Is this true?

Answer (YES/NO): YES